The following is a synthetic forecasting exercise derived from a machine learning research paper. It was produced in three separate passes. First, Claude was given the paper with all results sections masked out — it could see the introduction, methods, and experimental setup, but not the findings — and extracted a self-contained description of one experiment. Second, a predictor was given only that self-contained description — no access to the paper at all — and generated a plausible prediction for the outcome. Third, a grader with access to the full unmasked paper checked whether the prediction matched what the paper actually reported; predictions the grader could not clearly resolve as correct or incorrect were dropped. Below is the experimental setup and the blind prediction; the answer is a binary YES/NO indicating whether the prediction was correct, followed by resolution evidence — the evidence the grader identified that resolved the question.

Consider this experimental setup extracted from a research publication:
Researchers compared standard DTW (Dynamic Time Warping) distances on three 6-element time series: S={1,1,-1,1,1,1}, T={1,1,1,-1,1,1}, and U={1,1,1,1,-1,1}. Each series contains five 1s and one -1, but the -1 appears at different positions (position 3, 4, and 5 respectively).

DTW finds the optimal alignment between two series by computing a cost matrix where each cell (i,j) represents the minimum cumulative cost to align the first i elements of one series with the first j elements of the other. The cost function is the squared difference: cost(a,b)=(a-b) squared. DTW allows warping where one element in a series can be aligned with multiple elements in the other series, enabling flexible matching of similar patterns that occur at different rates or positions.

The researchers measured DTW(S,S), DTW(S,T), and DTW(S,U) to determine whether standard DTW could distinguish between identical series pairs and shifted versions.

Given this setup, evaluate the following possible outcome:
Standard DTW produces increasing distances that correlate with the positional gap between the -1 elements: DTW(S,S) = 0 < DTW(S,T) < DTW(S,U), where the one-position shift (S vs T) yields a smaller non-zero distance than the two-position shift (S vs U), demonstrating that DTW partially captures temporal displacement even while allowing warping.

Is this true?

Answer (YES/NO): NO